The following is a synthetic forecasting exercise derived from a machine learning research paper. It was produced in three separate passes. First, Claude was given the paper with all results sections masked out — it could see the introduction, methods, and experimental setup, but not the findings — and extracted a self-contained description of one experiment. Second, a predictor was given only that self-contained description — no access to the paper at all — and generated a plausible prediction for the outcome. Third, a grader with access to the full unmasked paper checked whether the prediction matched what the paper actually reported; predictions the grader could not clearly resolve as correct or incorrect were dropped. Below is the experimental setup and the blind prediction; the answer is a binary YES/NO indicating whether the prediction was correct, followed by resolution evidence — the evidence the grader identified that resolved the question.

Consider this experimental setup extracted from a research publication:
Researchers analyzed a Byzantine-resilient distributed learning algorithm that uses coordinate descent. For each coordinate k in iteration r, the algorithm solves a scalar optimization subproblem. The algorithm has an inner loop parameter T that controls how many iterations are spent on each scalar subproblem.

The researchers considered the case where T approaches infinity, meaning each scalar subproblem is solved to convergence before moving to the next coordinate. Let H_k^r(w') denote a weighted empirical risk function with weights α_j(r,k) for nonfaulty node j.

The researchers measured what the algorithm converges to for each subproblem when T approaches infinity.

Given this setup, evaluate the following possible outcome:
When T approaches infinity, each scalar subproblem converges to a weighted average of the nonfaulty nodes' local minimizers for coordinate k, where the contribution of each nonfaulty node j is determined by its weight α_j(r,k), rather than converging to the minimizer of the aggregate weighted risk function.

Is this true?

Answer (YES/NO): NO